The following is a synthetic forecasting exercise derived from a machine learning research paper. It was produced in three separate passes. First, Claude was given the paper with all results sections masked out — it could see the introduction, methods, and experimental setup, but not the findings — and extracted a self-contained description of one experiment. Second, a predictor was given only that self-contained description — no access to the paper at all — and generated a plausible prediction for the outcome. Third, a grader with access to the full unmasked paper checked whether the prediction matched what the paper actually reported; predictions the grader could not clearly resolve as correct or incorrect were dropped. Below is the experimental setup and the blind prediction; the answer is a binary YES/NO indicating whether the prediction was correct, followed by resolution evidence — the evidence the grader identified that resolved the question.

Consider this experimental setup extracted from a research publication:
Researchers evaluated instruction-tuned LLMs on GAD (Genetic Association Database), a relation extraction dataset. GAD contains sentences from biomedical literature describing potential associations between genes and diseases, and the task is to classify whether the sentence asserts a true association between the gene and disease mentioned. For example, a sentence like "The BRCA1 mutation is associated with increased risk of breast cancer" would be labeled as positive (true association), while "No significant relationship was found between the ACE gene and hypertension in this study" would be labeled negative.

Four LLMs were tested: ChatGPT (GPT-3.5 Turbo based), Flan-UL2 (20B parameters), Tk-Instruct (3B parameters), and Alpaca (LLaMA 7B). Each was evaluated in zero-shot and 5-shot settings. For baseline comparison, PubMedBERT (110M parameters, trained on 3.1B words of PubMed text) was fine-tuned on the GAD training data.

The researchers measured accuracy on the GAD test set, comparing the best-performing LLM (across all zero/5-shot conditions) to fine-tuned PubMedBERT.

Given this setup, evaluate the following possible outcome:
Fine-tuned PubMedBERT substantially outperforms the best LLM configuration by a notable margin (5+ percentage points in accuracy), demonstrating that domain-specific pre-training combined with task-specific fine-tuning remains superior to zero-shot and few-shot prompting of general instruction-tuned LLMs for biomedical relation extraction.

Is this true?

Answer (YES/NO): YES